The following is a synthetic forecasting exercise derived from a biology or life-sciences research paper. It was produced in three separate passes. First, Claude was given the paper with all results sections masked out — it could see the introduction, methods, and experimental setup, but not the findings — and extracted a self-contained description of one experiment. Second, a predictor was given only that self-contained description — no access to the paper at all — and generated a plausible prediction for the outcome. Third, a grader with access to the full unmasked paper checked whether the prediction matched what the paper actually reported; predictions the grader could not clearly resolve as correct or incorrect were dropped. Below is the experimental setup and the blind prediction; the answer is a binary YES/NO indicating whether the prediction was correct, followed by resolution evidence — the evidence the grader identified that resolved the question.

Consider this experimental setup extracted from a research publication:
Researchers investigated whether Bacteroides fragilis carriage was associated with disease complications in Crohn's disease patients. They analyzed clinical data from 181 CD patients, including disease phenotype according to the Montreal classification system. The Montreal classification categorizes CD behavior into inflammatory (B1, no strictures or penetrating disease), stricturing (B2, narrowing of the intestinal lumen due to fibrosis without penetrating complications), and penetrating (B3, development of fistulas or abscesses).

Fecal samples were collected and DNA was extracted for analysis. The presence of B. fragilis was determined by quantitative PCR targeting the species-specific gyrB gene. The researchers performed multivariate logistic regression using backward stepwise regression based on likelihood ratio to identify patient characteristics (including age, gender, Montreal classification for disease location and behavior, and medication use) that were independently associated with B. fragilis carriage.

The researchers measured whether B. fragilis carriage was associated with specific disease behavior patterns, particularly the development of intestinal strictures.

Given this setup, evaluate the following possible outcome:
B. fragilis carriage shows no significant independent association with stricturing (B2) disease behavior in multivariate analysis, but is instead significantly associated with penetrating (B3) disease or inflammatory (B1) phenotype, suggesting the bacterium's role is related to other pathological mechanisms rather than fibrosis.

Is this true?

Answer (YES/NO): NO